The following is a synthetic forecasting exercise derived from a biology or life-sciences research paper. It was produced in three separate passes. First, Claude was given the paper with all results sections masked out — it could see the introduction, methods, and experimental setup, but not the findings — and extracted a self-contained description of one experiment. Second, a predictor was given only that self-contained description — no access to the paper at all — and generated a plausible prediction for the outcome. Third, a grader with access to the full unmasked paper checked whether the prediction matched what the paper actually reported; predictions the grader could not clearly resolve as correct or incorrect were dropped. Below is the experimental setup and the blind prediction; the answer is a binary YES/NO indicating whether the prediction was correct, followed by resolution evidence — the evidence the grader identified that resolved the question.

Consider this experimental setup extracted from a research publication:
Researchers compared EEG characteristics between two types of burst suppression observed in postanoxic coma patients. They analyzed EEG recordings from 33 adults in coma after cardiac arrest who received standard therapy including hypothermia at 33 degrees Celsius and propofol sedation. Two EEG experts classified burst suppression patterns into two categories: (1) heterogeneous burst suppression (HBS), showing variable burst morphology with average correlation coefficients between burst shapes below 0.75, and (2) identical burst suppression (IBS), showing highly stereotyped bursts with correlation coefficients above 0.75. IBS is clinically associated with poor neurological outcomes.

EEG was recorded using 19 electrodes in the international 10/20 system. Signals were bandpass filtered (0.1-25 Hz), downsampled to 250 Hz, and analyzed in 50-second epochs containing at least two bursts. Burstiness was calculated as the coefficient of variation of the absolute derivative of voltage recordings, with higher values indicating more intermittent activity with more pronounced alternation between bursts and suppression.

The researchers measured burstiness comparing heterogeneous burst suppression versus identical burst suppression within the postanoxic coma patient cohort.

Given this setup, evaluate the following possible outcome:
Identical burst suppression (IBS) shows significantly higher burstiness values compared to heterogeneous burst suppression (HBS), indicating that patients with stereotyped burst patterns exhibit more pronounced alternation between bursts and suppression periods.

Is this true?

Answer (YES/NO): YES